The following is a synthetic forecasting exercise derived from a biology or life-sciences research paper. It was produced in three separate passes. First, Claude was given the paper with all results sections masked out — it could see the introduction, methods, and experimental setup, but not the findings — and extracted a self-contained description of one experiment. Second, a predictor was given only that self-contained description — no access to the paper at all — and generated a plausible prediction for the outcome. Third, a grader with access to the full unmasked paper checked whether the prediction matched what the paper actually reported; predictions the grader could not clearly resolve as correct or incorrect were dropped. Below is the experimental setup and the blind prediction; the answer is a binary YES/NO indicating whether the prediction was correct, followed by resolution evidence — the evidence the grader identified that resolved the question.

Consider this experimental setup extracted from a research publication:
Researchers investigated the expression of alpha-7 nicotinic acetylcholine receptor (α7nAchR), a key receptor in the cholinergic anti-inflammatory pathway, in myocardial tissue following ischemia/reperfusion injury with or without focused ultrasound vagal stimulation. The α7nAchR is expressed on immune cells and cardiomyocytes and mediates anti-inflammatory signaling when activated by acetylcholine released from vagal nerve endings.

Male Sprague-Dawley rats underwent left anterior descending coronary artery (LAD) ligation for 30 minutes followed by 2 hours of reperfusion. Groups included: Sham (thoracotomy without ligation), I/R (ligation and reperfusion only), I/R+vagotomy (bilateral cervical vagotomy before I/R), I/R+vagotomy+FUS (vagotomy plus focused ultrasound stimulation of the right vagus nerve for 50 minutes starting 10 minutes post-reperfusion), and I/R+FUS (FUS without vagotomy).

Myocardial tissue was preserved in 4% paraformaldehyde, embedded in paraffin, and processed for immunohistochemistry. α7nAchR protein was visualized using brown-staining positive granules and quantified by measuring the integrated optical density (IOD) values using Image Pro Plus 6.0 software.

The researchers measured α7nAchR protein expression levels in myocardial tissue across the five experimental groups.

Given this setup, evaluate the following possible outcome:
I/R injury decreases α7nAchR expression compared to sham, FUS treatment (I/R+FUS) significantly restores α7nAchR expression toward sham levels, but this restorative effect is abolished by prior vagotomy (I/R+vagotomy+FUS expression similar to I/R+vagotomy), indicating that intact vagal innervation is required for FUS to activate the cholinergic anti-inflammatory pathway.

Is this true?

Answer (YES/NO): YES